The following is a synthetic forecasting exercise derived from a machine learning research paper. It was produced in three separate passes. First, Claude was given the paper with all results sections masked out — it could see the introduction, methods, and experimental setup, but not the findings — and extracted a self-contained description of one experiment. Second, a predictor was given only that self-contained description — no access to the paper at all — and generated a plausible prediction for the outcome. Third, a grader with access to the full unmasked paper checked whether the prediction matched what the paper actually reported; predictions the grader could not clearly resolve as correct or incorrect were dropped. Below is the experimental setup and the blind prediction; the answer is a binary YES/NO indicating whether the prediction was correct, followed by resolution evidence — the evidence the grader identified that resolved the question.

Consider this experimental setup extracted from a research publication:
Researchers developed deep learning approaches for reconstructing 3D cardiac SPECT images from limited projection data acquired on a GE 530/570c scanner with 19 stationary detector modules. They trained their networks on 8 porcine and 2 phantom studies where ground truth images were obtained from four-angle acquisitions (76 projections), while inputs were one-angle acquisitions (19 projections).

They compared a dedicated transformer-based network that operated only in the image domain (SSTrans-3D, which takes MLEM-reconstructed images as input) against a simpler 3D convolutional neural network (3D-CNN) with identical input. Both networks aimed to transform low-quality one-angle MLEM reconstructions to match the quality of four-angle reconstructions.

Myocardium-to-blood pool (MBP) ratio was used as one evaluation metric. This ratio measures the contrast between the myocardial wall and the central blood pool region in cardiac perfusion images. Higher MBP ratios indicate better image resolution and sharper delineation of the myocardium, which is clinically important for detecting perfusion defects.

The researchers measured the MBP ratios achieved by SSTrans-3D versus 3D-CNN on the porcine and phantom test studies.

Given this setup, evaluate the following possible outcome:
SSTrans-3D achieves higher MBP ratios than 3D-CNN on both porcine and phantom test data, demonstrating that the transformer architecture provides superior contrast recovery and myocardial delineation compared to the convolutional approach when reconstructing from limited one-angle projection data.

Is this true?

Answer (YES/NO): YES